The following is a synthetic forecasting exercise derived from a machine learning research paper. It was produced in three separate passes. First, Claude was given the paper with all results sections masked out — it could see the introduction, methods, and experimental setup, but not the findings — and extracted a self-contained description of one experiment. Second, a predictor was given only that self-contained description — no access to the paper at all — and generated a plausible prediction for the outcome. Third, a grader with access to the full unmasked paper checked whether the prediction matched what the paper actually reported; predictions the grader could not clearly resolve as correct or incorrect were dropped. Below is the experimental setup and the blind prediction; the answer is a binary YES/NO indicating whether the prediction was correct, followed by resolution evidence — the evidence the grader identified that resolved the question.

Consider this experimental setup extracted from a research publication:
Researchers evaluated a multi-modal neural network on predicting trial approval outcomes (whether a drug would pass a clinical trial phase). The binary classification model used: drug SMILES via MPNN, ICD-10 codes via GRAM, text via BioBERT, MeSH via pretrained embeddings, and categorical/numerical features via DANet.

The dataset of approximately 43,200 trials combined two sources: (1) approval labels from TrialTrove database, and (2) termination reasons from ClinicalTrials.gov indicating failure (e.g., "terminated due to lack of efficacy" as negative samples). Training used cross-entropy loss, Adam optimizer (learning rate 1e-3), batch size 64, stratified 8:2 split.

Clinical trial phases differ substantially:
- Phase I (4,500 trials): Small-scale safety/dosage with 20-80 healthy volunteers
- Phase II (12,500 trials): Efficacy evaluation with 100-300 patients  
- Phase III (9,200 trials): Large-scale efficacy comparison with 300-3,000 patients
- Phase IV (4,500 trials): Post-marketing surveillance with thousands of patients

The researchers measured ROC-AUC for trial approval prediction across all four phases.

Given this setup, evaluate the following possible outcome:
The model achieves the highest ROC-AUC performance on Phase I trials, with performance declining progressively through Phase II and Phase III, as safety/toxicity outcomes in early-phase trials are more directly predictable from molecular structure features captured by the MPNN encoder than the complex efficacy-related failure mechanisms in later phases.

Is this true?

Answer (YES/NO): YES